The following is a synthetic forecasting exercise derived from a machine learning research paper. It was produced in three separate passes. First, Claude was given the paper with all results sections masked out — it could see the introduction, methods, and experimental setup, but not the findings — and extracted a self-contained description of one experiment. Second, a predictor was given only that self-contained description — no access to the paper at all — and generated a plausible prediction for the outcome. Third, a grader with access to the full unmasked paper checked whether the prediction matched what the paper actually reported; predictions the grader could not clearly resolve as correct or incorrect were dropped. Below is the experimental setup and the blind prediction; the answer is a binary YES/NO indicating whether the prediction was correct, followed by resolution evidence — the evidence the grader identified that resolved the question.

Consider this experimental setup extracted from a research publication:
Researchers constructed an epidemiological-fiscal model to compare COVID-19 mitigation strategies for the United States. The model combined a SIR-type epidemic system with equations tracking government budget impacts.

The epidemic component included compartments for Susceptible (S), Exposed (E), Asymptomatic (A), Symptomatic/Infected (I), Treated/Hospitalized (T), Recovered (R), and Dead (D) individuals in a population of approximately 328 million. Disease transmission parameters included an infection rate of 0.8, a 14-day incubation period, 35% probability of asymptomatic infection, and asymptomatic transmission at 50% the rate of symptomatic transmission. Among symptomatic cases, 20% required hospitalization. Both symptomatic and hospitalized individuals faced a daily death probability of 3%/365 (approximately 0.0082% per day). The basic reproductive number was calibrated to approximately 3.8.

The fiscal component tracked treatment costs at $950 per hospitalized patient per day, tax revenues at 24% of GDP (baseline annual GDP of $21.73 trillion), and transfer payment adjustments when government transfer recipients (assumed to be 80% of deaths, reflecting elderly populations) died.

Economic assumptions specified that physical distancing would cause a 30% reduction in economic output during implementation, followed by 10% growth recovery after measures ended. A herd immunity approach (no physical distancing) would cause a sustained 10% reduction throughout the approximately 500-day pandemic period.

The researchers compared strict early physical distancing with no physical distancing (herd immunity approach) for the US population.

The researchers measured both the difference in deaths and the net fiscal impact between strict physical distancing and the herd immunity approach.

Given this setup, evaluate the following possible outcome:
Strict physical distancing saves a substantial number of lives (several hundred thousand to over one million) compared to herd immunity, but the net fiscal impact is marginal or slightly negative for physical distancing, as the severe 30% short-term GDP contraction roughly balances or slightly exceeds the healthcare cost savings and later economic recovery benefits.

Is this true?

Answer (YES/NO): NO